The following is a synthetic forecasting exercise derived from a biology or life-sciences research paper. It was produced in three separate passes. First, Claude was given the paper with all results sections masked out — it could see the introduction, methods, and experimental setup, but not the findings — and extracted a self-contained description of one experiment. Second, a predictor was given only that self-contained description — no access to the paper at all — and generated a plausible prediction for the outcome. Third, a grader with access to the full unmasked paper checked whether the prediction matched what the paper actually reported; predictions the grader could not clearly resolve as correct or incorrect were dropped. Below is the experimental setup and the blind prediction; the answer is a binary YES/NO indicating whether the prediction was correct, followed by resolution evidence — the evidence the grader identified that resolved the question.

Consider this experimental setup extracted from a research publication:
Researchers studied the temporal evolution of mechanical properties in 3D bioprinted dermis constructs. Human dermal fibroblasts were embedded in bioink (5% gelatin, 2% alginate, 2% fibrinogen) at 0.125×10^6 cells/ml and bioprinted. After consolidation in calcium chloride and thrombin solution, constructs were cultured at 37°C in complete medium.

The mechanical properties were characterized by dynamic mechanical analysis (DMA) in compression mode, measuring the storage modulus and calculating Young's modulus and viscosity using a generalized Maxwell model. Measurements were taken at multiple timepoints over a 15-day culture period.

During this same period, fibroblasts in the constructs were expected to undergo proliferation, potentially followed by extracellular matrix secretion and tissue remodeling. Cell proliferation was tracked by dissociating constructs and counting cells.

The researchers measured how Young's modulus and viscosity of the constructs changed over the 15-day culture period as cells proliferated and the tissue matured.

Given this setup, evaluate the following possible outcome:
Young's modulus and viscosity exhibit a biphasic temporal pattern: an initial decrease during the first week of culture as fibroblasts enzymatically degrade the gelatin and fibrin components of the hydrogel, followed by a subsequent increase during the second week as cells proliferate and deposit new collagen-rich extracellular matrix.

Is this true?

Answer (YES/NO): NO